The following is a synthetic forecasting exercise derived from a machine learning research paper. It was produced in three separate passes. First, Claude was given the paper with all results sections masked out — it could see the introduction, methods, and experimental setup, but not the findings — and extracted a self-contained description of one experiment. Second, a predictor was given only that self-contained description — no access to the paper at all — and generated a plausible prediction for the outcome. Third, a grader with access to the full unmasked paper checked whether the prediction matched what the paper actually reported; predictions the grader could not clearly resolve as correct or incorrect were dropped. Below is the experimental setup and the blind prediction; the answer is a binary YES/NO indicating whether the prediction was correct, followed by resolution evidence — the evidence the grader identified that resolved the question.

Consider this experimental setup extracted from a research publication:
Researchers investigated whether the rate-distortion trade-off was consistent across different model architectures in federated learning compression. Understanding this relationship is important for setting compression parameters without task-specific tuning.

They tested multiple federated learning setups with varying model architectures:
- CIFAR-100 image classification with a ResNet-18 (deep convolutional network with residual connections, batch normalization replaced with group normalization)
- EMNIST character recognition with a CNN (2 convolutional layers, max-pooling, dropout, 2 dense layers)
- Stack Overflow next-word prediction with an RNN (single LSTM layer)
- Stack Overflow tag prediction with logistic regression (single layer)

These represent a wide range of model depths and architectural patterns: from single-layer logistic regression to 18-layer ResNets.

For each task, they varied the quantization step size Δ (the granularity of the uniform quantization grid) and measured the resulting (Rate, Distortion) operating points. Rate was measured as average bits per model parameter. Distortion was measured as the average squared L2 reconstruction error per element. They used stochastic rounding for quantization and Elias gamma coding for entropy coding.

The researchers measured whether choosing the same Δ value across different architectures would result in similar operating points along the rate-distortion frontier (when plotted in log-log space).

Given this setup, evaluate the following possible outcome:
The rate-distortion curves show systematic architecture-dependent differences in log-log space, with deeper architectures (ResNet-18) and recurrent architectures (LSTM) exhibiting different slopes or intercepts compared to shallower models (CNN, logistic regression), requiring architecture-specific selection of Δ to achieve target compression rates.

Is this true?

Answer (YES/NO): NO